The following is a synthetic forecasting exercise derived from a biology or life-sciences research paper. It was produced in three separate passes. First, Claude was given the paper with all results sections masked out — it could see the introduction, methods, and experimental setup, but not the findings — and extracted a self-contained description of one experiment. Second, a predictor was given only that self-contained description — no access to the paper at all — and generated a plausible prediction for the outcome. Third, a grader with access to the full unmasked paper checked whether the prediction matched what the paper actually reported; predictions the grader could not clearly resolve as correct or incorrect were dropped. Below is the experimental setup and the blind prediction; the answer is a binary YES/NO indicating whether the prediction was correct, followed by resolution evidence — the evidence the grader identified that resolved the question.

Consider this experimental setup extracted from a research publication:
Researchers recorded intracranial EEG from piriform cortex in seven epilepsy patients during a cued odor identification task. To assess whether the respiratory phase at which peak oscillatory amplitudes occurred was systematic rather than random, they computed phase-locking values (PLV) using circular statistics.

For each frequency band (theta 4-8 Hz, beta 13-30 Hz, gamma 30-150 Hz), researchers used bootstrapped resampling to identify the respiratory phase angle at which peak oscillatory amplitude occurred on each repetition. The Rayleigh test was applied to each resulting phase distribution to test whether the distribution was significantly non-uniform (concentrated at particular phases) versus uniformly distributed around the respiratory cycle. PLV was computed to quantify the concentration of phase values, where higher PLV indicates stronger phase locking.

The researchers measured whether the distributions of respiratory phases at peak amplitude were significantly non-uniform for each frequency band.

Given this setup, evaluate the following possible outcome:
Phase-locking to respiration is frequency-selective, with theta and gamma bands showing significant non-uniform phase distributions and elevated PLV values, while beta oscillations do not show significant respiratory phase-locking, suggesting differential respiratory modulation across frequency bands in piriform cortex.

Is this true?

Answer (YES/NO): NO